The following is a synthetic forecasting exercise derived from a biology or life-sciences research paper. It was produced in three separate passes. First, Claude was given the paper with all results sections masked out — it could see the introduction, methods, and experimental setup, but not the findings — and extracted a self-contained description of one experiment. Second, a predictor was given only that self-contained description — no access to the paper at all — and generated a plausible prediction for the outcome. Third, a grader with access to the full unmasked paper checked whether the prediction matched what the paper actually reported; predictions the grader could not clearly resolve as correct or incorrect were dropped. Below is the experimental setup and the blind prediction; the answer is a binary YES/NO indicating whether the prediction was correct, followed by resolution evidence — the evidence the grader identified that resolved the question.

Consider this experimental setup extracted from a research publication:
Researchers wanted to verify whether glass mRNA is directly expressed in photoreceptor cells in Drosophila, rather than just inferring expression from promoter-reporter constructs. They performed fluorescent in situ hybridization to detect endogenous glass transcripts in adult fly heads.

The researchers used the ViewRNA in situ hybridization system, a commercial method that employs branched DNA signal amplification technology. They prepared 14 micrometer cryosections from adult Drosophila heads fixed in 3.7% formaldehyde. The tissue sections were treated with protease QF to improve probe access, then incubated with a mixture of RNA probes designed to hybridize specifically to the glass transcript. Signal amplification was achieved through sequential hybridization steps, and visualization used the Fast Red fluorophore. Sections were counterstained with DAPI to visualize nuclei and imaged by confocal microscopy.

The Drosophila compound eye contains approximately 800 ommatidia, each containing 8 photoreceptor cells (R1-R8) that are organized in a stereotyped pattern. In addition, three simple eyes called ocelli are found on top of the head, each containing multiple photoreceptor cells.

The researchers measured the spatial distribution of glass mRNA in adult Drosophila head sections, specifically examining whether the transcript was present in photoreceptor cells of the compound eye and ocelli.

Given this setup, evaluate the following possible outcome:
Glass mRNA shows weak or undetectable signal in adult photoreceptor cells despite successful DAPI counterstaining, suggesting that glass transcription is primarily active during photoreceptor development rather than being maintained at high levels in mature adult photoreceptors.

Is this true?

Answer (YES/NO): NO